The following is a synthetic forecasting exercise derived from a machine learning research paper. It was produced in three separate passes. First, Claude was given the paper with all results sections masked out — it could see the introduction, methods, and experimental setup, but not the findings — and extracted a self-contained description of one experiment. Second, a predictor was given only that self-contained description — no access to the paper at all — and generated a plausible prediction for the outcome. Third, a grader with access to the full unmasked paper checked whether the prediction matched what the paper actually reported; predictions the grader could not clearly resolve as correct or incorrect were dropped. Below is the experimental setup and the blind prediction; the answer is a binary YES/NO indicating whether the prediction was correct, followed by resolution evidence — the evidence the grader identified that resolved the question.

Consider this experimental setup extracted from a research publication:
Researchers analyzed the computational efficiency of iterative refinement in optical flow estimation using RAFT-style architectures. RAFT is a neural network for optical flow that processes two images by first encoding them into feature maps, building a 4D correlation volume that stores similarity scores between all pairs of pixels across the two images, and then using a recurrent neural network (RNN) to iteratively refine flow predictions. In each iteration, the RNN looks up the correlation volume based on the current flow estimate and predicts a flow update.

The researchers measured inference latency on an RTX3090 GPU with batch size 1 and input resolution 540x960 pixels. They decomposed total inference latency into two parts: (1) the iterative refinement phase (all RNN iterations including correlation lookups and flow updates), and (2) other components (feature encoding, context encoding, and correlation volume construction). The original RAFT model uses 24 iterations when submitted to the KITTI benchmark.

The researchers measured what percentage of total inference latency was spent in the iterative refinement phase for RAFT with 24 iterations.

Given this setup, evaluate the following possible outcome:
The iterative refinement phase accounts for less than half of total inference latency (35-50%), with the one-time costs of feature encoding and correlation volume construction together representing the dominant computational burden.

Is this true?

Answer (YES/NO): NO